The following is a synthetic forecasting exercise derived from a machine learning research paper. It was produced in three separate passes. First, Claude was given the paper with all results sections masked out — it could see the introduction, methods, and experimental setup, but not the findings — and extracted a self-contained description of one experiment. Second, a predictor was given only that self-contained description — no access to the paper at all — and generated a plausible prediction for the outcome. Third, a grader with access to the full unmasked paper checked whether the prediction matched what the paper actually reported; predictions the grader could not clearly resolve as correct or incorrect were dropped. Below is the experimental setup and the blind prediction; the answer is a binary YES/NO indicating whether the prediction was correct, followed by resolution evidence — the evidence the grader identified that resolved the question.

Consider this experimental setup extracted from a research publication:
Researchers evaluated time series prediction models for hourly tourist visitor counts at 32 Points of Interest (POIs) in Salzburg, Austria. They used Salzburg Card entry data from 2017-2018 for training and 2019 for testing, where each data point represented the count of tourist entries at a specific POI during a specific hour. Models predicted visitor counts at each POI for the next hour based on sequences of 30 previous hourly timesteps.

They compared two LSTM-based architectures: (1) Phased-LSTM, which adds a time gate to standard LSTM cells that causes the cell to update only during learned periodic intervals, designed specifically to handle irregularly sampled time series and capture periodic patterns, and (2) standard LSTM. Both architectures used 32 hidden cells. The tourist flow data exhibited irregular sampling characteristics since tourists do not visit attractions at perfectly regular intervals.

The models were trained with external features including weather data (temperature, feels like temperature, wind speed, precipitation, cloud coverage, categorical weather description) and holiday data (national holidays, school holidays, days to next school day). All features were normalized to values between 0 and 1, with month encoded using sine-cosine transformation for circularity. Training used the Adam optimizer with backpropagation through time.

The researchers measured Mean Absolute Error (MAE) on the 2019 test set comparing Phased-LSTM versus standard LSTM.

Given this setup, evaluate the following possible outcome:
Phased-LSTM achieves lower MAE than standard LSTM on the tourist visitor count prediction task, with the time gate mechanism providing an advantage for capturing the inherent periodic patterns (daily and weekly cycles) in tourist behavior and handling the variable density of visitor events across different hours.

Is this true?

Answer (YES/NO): NO